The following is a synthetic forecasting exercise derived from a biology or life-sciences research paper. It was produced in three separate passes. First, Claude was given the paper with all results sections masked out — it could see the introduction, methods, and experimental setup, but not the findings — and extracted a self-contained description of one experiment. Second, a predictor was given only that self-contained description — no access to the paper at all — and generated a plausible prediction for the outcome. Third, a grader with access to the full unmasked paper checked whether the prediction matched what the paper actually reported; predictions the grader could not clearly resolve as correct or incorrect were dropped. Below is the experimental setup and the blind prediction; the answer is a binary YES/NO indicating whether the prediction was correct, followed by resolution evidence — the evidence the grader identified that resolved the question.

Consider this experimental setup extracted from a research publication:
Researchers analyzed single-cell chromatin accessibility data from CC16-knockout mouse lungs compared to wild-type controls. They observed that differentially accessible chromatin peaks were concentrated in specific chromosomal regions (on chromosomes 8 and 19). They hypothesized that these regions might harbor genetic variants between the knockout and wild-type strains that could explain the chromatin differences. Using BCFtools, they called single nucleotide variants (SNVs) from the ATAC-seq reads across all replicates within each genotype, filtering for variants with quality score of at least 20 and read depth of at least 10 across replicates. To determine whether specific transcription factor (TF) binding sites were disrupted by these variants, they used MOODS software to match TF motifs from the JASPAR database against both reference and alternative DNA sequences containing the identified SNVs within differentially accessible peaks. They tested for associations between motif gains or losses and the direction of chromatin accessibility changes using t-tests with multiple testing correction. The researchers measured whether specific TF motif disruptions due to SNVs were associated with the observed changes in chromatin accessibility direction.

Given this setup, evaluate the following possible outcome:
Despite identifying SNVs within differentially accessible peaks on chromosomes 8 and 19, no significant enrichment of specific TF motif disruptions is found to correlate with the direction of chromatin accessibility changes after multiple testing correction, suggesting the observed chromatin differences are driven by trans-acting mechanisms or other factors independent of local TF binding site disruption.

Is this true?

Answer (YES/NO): NO